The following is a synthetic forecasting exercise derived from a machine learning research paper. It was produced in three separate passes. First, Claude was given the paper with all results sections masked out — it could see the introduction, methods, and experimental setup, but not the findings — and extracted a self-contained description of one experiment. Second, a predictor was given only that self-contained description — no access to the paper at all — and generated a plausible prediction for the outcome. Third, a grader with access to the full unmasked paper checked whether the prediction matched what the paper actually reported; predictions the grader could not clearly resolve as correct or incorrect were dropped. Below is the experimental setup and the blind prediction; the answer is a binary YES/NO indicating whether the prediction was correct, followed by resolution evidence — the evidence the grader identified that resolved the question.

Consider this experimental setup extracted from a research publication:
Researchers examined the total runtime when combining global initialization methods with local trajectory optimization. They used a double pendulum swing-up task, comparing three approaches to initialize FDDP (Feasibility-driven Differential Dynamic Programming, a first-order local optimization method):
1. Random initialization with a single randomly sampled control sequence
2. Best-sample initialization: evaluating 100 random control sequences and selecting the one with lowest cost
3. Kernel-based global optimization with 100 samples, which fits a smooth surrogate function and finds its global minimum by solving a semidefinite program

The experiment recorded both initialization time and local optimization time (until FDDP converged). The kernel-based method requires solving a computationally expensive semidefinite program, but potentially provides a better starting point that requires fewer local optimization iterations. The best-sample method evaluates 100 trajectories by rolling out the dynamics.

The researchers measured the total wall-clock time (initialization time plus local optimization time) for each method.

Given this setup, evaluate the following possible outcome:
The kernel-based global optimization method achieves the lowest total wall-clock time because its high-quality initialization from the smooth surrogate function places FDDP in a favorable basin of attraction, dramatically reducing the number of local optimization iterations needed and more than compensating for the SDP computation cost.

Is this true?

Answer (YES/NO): NO